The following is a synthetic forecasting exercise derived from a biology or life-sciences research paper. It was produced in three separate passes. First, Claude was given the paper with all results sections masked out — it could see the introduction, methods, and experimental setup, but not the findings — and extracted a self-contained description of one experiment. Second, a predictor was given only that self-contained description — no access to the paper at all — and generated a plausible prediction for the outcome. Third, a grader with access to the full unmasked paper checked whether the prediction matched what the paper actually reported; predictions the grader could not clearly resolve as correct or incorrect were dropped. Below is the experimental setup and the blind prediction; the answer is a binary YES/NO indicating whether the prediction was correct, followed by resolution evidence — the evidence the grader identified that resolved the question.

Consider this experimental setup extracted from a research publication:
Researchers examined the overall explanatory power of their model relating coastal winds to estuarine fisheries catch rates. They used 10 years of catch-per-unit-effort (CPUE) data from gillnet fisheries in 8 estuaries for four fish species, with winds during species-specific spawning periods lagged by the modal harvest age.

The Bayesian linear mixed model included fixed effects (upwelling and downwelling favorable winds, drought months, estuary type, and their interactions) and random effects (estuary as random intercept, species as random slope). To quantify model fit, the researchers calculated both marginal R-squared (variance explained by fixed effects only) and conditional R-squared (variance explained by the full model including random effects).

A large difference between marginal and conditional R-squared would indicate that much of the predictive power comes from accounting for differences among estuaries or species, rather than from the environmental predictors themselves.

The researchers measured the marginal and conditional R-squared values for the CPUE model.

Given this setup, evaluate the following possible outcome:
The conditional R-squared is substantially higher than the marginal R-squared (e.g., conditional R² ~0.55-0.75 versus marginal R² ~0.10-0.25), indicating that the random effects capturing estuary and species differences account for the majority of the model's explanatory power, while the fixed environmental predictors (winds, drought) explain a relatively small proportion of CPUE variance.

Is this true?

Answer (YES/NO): NO